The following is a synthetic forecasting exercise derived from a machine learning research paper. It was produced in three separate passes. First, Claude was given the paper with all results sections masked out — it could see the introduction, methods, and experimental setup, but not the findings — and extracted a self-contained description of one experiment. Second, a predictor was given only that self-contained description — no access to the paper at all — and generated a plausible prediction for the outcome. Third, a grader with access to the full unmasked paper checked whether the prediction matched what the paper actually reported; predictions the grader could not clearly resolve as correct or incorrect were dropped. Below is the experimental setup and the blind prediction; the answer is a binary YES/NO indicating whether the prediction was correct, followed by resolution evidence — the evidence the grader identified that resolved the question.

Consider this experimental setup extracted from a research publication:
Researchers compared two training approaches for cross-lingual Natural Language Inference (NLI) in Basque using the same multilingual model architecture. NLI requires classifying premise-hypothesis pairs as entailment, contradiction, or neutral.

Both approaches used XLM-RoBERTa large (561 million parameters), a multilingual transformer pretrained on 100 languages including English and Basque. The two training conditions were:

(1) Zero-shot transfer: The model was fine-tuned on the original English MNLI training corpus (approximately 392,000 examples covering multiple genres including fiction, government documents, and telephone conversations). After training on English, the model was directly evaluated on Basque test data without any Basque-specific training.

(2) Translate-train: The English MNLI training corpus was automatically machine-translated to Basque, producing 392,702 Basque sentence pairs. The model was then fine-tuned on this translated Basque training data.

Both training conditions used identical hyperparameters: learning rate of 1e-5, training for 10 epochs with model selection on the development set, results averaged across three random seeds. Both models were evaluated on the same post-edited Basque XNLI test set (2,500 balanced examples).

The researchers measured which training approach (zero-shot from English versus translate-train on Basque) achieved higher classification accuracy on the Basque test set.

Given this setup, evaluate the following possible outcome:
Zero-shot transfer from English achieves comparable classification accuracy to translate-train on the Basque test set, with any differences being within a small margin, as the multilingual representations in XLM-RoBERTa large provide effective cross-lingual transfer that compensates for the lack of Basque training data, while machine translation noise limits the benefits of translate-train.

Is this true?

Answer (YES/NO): NO